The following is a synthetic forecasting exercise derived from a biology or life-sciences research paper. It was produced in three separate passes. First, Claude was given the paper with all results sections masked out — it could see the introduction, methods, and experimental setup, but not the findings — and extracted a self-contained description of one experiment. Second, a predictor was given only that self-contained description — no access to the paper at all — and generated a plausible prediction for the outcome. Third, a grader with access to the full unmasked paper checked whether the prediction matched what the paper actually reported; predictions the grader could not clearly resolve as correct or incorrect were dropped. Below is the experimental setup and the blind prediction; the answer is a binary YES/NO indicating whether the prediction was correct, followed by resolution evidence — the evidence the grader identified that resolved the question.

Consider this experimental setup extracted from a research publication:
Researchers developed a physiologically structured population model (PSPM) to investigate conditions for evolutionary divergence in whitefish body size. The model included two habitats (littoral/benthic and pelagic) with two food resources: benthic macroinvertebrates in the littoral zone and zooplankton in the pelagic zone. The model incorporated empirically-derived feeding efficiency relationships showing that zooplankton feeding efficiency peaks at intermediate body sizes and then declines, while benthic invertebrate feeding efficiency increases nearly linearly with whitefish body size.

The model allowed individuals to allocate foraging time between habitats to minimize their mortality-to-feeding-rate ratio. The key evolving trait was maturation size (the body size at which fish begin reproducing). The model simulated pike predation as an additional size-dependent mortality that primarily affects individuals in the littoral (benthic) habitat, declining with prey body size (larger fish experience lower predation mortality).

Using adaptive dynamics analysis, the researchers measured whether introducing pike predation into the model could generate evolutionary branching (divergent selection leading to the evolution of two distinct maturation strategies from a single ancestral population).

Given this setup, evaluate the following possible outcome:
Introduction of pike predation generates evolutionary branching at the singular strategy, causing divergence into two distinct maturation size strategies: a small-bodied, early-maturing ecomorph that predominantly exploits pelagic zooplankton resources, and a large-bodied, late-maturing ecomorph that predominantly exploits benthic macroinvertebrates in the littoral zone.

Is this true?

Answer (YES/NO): YES